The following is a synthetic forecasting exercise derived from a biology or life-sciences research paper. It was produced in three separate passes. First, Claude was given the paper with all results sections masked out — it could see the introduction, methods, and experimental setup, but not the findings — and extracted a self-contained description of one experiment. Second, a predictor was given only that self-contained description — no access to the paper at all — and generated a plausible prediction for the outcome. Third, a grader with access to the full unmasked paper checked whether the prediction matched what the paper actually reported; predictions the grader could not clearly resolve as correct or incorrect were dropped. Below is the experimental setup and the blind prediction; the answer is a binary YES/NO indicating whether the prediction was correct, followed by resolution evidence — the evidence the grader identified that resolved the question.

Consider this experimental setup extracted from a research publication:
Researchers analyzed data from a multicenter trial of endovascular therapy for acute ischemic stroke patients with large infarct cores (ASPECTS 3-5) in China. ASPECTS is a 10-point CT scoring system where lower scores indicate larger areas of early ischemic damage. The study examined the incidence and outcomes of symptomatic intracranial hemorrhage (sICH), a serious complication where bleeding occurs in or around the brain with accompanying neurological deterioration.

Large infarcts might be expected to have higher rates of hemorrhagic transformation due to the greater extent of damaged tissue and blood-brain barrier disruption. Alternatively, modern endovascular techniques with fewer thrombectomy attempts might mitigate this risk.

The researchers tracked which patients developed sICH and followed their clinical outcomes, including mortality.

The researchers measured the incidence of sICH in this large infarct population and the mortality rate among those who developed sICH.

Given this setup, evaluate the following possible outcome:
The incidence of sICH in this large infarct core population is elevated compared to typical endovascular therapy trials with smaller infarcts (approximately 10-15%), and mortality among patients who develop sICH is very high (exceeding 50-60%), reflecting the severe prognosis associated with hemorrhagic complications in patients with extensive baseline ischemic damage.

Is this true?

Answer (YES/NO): NO